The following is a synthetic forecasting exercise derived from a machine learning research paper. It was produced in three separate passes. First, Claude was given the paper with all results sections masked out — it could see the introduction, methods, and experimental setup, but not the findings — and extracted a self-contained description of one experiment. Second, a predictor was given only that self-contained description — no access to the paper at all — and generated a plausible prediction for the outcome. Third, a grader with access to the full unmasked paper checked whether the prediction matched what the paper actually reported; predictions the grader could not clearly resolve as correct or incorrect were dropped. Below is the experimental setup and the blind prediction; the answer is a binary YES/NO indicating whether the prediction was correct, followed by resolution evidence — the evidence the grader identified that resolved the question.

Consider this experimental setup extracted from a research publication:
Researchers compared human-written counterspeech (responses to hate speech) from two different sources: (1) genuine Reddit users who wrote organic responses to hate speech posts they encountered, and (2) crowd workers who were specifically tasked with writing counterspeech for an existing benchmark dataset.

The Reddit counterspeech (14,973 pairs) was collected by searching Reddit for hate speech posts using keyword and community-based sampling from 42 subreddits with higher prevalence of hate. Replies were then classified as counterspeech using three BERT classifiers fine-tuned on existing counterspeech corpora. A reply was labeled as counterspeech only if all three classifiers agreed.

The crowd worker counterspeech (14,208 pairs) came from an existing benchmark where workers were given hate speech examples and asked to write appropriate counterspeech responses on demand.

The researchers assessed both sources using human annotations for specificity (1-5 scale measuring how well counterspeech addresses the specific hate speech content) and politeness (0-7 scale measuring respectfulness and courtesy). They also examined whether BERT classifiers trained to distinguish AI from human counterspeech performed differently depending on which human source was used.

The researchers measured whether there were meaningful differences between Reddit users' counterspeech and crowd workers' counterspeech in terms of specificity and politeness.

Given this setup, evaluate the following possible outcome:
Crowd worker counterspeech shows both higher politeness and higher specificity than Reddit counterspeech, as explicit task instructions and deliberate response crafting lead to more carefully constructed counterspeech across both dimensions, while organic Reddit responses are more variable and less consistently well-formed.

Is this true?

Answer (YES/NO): NO